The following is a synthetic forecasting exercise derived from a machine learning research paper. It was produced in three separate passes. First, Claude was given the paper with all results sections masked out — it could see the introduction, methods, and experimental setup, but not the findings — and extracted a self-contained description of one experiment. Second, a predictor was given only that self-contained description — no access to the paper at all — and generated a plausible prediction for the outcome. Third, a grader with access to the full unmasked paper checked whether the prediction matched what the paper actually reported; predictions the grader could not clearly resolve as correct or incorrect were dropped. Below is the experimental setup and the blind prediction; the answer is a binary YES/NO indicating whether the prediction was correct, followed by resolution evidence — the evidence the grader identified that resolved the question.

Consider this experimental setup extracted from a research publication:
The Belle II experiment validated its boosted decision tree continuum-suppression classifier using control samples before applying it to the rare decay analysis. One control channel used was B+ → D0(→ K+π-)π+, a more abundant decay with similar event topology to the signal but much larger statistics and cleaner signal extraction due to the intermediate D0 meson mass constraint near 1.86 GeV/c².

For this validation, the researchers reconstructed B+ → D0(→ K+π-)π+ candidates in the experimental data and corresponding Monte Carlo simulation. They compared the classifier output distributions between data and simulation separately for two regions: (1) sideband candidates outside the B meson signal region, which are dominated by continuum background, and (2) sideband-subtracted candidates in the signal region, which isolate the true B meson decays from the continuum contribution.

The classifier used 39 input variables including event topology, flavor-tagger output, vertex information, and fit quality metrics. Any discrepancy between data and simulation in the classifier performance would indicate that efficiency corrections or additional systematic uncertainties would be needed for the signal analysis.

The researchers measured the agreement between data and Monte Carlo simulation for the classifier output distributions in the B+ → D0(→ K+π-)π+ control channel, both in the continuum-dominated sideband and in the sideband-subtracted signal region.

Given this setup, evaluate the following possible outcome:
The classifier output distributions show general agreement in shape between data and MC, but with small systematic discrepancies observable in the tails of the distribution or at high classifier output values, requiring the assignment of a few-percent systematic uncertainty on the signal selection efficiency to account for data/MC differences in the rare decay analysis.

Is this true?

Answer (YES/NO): NO